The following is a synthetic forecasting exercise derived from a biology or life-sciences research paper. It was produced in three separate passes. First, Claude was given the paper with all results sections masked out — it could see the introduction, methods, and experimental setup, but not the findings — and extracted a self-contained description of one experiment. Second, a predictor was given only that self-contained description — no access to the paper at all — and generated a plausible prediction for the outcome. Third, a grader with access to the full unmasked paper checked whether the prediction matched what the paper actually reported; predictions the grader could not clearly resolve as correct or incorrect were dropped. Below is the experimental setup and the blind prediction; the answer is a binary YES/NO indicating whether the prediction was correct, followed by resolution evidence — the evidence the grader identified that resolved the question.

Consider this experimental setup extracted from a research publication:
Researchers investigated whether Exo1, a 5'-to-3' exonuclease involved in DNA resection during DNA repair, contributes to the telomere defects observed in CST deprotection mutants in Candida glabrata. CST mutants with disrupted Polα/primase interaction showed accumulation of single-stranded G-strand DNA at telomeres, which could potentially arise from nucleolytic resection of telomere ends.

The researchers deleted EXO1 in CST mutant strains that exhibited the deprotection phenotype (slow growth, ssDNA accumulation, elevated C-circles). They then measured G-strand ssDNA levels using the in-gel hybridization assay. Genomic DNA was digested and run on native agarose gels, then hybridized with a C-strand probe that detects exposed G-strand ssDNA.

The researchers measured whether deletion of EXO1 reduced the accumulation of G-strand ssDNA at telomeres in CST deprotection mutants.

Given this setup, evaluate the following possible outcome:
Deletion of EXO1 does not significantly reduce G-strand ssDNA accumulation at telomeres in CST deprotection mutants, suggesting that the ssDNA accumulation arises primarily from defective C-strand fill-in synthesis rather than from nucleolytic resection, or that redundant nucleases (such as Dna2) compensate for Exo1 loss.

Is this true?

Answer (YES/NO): YES